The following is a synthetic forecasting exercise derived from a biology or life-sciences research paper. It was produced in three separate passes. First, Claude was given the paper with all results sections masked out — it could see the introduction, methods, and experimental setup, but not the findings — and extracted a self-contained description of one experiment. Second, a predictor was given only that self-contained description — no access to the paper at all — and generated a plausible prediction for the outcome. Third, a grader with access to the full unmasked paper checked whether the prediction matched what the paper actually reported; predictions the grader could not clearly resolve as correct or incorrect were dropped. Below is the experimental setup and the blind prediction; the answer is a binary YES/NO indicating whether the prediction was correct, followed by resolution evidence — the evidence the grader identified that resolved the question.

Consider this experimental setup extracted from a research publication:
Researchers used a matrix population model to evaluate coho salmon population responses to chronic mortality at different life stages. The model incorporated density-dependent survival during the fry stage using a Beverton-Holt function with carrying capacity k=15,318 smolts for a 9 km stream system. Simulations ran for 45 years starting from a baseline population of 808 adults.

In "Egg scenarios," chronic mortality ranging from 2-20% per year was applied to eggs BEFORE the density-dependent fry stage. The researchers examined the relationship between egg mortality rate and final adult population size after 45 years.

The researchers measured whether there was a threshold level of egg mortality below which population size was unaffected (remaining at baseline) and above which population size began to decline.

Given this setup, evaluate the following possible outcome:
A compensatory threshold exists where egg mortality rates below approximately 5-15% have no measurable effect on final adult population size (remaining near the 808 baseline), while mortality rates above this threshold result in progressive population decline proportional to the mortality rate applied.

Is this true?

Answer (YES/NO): NO